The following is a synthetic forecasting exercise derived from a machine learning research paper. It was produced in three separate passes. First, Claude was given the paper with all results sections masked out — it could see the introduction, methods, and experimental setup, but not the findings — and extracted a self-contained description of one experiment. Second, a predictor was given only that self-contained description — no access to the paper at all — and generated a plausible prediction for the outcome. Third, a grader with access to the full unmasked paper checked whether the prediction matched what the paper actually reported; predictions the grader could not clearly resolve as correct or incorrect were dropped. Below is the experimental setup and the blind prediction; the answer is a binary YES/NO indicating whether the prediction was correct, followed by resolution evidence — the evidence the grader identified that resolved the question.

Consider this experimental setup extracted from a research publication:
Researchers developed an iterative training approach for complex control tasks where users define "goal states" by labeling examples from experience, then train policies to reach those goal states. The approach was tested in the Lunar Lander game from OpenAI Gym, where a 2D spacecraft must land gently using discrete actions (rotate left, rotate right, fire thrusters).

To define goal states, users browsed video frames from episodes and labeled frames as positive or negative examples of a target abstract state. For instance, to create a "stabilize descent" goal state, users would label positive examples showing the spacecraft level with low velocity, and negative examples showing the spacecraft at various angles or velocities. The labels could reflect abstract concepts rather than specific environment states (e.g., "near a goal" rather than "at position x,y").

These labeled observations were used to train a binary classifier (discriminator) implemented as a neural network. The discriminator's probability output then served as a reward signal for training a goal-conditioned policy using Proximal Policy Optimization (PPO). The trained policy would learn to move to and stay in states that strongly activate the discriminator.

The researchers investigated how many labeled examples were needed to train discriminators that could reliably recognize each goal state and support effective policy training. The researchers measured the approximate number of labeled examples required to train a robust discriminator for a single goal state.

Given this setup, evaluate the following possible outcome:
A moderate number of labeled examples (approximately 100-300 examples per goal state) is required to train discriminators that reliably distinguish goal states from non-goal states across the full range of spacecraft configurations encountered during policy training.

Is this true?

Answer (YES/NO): NO